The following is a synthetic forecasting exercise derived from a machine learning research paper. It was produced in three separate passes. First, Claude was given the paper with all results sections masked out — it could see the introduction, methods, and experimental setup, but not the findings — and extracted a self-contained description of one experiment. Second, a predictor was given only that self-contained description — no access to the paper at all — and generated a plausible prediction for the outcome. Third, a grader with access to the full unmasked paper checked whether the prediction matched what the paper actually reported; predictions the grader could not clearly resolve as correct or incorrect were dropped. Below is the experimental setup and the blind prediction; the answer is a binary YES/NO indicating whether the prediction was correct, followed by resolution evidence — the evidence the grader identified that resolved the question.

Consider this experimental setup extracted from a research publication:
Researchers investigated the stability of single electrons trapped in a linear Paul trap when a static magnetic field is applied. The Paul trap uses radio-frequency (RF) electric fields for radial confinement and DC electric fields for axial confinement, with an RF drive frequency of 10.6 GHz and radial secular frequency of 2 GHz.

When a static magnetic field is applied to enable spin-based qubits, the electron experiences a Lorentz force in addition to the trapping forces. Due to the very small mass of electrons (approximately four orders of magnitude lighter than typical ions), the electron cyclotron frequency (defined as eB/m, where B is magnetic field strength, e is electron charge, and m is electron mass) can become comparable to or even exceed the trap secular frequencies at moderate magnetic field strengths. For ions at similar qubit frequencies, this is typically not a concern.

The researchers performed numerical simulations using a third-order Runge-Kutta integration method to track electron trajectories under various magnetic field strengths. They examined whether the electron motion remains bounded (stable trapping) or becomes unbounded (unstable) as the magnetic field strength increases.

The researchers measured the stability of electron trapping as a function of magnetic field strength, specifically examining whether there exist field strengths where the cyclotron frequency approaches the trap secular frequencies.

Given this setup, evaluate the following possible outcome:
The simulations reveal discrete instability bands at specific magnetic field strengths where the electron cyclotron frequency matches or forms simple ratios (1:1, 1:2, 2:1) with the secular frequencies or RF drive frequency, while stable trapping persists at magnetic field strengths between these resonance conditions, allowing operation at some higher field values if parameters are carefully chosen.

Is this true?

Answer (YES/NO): NO